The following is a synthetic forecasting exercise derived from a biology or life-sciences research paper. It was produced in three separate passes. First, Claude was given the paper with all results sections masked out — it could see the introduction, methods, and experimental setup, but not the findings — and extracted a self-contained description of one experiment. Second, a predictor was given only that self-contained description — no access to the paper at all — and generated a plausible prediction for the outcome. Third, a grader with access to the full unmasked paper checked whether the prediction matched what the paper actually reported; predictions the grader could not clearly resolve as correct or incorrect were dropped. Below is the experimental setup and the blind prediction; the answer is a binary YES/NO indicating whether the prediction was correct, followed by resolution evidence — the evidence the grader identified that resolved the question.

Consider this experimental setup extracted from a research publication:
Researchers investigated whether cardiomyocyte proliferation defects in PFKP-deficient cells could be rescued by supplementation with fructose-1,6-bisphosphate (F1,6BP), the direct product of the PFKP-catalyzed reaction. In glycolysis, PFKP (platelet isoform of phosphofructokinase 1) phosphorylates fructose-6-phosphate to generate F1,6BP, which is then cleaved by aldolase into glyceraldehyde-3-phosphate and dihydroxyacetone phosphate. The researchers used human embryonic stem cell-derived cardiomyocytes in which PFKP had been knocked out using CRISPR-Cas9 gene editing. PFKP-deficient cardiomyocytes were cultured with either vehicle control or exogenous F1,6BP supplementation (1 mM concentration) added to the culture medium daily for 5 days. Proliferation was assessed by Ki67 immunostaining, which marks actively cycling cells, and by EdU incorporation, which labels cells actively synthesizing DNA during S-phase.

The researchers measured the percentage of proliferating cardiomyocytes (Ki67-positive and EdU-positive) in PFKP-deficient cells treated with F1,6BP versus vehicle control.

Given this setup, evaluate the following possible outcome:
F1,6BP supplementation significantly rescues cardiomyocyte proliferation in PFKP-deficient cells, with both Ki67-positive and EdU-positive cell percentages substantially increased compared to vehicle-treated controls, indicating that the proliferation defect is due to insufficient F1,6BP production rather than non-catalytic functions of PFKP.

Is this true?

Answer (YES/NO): YES